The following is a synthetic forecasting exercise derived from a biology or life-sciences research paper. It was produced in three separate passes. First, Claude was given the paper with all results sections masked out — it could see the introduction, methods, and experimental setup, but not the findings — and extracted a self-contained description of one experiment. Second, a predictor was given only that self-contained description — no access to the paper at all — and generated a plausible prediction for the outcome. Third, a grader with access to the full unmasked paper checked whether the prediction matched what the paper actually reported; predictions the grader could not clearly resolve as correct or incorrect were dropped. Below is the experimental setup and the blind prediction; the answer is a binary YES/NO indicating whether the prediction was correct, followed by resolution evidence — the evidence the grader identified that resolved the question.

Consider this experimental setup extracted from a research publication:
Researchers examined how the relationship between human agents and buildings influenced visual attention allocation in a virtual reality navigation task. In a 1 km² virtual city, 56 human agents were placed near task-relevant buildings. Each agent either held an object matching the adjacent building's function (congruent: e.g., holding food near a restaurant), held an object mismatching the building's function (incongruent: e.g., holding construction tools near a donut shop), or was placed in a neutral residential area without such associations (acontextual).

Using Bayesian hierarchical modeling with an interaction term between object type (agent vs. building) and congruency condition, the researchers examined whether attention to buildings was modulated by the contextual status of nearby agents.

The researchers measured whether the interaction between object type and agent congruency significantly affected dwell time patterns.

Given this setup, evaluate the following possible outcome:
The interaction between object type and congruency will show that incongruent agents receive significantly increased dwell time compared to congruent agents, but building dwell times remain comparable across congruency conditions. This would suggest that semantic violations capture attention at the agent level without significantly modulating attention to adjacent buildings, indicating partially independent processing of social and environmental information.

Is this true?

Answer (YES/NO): NO